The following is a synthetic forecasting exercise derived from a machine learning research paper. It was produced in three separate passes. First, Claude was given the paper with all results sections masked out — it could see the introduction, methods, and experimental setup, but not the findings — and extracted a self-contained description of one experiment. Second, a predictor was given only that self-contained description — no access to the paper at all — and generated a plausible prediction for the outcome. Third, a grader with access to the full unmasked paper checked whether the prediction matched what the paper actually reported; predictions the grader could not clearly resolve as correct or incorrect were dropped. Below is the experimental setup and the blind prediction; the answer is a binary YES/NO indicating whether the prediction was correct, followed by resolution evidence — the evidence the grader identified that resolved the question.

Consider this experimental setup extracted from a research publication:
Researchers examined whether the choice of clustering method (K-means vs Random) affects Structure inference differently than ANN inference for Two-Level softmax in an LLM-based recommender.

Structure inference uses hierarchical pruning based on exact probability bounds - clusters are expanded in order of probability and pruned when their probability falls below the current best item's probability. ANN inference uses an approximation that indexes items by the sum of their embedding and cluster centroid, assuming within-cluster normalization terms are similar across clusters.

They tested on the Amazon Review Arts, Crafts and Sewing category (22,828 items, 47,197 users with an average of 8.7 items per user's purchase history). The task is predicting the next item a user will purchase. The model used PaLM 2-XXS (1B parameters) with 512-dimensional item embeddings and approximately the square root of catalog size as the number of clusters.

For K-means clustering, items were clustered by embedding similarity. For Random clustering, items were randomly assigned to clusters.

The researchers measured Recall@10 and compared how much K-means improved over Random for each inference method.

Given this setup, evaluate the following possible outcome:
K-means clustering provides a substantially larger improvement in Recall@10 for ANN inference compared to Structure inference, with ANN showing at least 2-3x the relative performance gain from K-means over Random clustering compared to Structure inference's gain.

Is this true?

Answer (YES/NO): NO